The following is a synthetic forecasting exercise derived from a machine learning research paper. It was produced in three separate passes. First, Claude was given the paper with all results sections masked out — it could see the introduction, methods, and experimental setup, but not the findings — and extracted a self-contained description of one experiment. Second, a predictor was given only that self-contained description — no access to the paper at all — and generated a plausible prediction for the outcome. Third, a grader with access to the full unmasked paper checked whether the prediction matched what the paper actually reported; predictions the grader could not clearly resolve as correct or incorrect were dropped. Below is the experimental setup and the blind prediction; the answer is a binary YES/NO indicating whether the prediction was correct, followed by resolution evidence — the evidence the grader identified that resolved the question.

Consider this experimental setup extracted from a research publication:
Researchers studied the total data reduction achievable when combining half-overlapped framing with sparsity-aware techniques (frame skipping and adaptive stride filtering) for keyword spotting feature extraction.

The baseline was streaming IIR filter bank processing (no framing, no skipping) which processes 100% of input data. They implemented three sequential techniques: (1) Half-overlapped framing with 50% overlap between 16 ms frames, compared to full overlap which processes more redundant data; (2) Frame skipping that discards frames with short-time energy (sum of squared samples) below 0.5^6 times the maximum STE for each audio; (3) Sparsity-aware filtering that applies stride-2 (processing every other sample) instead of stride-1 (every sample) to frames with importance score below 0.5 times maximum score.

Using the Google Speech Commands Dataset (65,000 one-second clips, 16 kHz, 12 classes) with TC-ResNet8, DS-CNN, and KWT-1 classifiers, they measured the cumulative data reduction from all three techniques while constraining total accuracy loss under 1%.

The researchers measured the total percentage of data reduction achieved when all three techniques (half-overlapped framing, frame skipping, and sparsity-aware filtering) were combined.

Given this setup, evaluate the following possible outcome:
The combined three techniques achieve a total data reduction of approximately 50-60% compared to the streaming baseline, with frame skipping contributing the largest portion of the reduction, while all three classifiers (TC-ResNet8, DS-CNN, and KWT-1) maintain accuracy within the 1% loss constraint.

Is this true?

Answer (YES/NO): NO